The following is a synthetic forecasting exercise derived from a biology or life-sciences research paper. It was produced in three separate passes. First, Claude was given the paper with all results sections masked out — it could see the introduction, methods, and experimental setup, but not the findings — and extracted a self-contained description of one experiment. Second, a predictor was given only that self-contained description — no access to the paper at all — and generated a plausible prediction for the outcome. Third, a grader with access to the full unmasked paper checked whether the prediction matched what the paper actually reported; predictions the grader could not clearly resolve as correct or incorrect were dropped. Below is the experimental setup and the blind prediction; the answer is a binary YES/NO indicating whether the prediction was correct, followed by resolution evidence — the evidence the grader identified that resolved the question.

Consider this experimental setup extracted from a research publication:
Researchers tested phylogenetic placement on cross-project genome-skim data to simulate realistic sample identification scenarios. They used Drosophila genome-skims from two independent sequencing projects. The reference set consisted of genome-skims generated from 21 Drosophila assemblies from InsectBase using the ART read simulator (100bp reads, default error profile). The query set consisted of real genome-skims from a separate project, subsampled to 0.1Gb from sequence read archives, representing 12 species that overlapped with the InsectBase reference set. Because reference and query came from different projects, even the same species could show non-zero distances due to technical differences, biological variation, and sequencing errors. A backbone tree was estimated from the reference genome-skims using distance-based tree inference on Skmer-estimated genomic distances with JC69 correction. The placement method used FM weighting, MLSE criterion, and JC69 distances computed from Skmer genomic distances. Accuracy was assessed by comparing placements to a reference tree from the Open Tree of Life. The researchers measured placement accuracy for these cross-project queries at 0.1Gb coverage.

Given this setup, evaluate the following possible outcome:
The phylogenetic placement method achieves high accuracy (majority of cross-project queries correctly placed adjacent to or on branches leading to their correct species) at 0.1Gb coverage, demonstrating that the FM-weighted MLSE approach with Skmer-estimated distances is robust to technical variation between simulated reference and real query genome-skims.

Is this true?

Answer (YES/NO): YES